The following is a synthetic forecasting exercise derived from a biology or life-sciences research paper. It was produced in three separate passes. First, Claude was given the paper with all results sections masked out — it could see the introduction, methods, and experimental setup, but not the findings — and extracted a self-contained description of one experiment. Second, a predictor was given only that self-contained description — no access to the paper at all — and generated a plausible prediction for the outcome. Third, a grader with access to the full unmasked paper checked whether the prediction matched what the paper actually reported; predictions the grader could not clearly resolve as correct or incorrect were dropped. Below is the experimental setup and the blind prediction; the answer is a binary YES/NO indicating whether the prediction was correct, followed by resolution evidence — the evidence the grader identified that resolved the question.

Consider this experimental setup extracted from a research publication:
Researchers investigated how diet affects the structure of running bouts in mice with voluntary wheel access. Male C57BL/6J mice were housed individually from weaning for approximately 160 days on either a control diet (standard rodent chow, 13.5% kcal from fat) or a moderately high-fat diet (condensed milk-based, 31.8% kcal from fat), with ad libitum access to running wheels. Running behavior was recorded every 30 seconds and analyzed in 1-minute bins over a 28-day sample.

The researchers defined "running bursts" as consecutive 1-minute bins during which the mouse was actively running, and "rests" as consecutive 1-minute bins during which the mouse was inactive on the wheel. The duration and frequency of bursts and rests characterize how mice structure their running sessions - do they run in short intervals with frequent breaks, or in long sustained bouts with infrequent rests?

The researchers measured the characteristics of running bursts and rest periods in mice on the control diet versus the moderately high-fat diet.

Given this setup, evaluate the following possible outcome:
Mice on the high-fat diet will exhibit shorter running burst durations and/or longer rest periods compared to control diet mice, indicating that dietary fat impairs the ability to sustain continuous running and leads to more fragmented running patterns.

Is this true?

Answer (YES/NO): NO